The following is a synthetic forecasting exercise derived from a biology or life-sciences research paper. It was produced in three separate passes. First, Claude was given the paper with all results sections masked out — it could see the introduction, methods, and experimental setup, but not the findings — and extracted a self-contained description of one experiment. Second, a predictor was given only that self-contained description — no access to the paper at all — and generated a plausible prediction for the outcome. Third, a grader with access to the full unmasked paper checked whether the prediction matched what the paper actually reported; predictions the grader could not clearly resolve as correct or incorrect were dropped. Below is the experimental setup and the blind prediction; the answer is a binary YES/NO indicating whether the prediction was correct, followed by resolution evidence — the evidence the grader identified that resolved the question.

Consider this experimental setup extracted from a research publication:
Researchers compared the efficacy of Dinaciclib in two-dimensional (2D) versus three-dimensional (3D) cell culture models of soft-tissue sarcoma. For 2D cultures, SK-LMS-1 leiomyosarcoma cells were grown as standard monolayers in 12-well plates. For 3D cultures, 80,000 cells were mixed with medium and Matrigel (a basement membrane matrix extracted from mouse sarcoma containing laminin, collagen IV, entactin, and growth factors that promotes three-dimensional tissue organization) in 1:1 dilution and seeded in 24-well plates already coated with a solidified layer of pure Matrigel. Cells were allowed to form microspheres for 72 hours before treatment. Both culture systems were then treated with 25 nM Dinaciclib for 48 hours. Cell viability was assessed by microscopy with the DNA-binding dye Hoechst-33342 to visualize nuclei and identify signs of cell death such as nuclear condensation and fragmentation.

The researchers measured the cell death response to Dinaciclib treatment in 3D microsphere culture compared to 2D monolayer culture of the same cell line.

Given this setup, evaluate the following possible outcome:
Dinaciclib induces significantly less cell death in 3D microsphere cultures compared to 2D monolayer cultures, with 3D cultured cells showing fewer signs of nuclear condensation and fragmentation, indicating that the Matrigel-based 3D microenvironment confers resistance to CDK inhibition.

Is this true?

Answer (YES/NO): NO